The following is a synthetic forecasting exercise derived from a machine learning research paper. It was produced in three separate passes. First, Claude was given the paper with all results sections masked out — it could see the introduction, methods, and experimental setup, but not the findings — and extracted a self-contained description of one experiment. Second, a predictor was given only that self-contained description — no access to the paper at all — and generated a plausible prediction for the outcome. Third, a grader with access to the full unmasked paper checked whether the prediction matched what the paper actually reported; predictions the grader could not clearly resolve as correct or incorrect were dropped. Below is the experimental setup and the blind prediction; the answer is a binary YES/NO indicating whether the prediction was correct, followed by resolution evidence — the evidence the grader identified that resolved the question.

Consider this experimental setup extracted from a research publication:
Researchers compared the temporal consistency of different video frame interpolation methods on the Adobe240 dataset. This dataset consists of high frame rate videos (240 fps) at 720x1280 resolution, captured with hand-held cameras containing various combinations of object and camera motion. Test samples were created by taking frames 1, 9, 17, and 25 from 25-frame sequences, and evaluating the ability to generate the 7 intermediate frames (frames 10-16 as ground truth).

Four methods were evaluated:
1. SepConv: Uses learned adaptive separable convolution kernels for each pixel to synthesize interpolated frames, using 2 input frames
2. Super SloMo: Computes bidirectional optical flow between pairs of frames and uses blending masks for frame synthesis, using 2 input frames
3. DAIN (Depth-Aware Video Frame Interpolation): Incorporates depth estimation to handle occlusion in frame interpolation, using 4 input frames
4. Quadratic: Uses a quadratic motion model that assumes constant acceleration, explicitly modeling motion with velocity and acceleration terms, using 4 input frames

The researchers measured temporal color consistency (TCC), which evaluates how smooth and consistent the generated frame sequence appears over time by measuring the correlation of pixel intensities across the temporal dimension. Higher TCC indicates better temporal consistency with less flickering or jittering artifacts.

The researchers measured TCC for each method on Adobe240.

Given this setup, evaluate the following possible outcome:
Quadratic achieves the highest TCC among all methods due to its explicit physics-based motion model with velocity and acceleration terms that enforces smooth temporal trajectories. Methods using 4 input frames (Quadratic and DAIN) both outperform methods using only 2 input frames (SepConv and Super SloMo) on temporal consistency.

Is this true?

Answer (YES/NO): NO